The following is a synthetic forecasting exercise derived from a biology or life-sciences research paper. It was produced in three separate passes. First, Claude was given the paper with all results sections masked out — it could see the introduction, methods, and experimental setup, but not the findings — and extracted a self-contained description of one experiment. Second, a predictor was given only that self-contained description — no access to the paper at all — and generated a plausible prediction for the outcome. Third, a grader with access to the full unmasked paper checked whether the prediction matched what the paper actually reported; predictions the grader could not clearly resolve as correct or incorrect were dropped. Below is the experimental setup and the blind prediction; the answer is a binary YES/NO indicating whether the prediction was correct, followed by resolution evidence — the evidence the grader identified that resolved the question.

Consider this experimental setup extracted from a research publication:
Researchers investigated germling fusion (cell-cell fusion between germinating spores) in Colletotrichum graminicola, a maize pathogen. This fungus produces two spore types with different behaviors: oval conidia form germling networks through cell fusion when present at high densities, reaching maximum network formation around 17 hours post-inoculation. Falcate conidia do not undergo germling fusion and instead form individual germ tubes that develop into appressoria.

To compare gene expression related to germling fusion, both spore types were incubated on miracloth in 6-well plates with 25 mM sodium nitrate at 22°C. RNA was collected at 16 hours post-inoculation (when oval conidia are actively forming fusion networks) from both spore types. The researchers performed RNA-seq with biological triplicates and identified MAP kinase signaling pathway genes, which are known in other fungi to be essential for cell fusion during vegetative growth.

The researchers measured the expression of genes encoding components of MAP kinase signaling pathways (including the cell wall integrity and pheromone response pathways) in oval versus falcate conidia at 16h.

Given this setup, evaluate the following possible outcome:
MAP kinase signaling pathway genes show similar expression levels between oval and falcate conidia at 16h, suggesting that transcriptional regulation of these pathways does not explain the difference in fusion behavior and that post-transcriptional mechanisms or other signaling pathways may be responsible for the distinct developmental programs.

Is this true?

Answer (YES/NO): YES